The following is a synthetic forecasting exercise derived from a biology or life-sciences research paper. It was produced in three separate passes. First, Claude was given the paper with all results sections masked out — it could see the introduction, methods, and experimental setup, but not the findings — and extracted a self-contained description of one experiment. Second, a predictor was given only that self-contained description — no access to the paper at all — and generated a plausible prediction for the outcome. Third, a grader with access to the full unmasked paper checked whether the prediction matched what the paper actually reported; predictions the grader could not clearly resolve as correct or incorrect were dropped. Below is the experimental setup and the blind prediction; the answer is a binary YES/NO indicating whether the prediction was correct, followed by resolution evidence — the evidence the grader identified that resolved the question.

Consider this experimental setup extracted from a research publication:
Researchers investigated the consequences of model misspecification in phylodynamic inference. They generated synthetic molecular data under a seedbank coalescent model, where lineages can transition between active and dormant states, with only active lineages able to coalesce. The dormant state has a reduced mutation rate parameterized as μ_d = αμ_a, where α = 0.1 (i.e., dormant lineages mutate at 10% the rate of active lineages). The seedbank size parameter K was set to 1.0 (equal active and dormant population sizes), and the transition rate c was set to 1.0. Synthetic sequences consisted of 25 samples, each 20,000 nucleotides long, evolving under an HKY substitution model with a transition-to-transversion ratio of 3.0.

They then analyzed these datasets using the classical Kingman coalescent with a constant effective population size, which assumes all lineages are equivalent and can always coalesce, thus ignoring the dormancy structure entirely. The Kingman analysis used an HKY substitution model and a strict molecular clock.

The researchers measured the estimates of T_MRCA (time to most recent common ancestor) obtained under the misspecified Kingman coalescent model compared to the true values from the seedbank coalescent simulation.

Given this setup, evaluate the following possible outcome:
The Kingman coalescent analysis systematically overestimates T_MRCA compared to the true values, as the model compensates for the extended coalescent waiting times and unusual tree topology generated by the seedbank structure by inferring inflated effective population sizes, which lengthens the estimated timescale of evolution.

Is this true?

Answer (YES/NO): NO